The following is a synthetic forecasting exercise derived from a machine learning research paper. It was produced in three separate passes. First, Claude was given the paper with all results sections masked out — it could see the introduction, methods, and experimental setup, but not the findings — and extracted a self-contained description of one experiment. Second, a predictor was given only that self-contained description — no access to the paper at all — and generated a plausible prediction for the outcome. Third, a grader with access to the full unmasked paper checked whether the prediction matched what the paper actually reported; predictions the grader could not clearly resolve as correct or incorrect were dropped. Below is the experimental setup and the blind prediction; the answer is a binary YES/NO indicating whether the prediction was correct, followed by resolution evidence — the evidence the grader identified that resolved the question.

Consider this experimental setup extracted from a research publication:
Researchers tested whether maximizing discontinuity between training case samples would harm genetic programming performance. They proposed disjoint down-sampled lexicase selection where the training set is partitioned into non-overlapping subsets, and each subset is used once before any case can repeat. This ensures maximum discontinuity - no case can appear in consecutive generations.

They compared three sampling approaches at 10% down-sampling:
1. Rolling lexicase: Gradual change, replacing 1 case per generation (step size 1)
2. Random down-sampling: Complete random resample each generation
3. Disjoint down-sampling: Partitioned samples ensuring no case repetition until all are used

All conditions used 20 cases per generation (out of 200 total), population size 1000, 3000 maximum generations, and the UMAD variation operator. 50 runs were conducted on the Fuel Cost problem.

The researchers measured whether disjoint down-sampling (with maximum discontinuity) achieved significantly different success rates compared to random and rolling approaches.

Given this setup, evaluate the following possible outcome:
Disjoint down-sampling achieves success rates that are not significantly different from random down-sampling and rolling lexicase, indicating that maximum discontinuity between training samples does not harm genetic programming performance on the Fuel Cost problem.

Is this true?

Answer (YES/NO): YES